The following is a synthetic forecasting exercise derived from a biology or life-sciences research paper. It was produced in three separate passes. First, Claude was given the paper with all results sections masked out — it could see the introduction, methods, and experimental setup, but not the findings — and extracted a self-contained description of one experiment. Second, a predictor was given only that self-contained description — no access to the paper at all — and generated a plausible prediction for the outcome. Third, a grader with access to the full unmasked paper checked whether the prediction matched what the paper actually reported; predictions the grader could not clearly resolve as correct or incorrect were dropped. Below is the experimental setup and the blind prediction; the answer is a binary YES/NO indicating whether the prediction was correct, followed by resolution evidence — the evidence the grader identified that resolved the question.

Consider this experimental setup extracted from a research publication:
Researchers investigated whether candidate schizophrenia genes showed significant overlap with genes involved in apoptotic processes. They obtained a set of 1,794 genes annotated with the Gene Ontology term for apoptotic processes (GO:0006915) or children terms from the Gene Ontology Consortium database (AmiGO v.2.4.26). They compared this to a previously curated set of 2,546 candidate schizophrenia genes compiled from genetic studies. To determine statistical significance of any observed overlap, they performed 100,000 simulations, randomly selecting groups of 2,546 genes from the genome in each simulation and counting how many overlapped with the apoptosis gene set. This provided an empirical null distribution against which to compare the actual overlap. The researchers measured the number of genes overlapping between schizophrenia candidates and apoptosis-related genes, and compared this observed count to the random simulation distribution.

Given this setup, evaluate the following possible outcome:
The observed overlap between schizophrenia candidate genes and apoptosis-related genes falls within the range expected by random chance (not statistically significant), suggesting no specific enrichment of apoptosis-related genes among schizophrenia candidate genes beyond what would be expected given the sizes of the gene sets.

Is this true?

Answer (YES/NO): NO